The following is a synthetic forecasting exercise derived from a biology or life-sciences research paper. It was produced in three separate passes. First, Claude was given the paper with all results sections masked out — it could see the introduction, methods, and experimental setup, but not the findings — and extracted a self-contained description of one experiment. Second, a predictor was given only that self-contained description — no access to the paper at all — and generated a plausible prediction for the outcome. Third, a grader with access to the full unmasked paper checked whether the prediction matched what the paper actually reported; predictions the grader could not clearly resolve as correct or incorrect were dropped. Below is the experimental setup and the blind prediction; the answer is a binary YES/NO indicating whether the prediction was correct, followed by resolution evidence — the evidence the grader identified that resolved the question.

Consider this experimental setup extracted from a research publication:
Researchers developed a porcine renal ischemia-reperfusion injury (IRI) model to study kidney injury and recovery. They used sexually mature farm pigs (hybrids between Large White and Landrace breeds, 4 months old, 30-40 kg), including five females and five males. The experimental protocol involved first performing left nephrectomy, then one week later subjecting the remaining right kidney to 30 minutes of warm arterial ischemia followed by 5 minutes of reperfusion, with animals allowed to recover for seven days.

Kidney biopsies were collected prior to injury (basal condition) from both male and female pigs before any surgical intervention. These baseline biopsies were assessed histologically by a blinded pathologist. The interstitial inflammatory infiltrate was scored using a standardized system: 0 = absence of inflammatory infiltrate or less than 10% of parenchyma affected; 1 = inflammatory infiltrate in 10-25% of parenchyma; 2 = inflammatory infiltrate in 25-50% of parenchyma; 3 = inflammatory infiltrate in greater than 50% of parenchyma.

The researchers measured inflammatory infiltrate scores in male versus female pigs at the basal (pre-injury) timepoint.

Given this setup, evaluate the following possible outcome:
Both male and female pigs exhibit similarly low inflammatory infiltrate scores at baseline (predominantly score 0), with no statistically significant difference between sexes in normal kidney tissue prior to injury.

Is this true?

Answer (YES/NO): NO